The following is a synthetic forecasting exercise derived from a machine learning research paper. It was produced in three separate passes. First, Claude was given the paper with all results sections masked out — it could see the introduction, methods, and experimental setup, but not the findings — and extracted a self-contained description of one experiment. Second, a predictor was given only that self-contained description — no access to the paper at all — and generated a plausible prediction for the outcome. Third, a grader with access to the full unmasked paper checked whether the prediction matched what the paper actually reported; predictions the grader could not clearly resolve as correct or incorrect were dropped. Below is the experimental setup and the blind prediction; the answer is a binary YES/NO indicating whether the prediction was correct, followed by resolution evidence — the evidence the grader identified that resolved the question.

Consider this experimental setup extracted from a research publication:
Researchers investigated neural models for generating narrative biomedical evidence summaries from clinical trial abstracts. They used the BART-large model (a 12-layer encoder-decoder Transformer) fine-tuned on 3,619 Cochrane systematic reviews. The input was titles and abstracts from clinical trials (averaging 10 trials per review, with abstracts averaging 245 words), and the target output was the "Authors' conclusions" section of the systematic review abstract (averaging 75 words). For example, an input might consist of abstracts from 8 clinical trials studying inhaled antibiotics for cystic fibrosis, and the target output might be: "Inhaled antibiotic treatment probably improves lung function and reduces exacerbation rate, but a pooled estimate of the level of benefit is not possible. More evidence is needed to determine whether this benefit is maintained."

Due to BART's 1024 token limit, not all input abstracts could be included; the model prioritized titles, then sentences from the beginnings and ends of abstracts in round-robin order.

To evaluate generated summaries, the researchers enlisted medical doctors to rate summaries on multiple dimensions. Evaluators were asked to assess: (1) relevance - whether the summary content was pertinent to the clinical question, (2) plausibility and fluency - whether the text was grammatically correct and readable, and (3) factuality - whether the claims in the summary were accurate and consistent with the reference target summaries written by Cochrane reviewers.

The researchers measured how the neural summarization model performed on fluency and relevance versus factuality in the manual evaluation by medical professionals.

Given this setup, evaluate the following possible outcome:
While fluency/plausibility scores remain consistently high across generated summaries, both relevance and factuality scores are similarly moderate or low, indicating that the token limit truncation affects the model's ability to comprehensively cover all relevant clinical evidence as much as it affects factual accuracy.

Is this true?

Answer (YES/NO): NO